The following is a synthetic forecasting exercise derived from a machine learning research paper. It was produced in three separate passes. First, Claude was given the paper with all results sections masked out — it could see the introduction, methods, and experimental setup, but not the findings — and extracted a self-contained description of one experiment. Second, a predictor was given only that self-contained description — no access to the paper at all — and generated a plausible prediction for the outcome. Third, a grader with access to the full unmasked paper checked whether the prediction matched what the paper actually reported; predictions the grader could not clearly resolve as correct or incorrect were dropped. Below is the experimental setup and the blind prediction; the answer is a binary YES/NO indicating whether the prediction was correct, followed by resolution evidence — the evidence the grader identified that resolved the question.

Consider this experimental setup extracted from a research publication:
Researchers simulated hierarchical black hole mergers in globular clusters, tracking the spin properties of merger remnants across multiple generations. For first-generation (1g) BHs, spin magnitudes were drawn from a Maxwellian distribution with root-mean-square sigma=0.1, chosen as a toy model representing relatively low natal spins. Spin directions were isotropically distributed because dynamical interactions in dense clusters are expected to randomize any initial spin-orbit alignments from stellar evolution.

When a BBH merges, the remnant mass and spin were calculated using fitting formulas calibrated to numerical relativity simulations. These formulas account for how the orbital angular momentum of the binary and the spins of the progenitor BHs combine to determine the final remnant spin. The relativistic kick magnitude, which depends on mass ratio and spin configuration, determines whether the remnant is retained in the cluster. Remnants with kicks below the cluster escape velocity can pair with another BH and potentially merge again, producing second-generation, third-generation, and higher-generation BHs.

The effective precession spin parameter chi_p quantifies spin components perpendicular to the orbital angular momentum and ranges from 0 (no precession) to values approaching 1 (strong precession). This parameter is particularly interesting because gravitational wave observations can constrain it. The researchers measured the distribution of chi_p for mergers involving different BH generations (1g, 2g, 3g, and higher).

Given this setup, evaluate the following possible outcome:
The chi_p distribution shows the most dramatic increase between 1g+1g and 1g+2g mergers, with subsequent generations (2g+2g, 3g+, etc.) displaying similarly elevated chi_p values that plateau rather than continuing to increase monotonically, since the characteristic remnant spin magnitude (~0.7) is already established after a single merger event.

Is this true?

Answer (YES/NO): NO